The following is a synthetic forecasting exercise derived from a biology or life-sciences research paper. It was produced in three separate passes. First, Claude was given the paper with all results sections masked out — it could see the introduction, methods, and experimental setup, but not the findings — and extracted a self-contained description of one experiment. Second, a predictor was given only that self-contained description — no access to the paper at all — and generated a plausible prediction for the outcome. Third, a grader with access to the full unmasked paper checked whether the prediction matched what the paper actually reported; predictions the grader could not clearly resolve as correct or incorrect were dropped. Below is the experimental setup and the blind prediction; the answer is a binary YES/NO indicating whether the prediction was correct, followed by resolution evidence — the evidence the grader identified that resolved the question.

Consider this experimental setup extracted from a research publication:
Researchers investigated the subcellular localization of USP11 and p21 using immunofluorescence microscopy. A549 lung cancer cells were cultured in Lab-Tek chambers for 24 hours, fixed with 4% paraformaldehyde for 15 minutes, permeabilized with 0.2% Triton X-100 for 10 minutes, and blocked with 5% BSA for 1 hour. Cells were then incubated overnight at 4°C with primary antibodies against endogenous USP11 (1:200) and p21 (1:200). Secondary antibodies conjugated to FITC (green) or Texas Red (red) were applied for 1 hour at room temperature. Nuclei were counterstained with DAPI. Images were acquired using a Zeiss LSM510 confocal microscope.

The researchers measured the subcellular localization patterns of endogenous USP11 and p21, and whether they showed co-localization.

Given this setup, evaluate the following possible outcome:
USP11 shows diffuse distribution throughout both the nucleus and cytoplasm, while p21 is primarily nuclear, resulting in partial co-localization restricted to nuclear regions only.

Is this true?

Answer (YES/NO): NO